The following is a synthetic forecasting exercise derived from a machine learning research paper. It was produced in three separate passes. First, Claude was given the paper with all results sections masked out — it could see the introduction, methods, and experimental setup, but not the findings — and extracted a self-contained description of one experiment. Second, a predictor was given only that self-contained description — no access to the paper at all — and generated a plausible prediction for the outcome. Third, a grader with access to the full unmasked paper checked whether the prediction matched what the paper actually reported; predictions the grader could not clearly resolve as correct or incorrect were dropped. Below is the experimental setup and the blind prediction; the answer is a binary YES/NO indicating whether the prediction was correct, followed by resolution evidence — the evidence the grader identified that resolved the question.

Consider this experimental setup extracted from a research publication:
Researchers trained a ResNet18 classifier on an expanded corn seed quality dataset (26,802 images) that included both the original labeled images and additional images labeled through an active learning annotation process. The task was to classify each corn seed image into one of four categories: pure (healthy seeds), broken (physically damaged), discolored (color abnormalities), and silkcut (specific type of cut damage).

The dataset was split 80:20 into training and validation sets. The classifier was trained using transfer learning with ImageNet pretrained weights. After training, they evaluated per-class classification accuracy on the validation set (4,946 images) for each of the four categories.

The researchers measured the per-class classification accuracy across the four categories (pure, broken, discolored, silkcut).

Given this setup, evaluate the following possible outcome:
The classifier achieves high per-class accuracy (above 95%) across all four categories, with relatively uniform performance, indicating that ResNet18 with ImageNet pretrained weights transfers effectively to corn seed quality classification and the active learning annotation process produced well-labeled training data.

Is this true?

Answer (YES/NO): NO